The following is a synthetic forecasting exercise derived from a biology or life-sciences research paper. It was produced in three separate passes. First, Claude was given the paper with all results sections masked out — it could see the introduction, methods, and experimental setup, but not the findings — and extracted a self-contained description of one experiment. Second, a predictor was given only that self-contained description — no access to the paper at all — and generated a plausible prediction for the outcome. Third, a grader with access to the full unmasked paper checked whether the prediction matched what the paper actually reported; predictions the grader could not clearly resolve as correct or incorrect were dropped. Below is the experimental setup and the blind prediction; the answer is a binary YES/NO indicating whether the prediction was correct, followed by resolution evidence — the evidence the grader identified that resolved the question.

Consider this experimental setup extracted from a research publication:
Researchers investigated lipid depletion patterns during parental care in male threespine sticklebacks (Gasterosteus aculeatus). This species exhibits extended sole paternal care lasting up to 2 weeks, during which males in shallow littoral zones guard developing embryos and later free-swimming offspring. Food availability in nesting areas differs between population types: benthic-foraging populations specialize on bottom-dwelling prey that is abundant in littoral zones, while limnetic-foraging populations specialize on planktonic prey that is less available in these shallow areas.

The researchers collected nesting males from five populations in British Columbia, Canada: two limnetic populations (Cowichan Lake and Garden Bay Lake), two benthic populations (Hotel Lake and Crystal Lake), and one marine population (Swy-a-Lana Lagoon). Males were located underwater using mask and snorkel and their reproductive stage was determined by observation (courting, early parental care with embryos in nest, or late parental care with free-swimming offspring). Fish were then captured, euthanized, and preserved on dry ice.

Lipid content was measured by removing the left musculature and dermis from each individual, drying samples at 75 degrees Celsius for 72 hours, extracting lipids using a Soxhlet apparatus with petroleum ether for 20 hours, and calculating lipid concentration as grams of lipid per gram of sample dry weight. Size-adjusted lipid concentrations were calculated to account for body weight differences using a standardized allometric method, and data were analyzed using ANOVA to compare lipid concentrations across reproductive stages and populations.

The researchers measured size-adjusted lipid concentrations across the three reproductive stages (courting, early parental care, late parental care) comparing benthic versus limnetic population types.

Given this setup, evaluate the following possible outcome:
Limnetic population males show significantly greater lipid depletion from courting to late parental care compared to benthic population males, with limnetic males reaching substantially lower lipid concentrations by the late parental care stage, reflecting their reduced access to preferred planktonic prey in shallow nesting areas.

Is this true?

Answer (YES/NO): NO